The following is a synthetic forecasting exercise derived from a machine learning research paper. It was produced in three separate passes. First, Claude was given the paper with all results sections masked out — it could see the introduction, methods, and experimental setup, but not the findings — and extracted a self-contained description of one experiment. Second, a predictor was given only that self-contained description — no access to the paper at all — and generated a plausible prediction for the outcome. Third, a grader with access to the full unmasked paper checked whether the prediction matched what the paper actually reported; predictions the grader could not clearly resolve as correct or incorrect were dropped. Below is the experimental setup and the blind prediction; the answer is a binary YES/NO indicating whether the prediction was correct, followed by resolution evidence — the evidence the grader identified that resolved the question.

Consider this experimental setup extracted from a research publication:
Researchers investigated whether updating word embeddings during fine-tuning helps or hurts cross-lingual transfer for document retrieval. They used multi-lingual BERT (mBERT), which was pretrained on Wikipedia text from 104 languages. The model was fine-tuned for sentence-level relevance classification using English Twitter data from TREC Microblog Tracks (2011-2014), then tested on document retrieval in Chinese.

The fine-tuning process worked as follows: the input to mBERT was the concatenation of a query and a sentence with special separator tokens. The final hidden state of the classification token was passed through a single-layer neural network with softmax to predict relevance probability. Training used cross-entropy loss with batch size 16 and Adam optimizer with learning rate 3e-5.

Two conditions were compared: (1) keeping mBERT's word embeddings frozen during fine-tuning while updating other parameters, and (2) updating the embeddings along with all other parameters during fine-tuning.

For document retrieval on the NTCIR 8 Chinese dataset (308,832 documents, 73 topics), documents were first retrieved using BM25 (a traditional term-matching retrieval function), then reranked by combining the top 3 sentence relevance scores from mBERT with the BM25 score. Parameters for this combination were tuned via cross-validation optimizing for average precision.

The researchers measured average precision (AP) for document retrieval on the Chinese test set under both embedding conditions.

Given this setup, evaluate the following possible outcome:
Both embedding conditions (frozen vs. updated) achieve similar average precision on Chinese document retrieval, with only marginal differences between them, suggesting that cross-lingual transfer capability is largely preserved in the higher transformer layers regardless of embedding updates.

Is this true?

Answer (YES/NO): NO